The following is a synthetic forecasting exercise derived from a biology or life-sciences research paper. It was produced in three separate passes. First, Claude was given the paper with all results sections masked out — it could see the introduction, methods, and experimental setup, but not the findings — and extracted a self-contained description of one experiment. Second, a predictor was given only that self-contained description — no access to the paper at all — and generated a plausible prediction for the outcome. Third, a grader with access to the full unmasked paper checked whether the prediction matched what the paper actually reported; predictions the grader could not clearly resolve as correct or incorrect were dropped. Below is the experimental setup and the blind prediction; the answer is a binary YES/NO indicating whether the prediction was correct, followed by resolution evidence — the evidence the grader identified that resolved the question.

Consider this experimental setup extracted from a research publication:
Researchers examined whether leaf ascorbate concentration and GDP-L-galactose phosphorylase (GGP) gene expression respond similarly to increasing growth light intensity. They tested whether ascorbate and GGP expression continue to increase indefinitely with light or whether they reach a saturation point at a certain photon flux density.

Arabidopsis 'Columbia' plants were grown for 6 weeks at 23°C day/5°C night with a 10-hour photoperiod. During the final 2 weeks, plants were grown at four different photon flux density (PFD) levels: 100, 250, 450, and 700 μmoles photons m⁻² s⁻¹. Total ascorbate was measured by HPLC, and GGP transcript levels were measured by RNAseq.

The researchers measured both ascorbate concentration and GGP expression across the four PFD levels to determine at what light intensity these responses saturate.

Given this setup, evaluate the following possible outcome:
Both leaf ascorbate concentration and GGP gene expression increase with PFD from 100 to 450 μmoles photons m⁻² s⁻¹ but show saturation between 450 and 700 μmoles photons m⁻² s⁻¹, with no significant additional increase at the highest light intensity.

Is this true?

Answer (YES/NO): YES